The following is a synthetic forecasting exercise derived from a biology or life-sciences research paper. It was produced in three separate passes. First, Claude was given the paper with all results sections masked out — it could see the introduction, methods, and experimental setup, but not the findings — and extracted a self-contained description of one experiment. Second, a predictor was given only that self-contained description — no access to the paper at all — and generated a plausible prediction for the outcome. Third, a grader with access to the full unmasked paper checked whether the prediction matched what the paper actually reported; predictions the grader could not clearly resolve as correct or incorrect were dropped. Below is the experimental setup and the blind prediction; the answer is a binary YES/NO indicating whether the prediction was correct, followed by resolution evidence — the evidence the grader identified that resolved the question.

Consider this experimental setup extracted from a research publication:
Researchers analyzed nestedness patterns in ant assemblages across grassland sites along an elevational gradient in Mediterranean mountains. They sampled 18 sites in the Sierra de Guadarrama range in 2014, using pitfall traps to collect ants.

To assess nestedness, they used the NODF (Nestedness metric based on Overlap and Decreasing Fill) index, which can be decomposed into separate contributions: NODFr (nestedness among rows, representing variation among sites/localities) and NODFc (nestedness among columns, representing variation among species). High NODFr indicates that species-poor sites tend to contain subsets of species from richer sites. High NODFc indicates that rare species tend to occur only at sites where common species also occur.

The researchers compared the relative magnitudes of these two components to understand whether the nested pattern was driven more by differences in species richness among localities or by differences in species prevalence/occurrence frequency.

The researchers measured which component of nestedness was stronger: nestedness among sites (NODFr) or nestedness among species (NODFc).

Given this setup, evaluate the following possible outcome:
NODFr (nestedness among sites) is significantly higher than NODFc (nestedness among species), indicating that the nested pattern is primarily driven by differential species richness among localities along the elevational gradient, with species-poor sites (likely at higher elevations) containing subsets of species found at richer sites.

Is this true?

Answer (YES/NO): YES